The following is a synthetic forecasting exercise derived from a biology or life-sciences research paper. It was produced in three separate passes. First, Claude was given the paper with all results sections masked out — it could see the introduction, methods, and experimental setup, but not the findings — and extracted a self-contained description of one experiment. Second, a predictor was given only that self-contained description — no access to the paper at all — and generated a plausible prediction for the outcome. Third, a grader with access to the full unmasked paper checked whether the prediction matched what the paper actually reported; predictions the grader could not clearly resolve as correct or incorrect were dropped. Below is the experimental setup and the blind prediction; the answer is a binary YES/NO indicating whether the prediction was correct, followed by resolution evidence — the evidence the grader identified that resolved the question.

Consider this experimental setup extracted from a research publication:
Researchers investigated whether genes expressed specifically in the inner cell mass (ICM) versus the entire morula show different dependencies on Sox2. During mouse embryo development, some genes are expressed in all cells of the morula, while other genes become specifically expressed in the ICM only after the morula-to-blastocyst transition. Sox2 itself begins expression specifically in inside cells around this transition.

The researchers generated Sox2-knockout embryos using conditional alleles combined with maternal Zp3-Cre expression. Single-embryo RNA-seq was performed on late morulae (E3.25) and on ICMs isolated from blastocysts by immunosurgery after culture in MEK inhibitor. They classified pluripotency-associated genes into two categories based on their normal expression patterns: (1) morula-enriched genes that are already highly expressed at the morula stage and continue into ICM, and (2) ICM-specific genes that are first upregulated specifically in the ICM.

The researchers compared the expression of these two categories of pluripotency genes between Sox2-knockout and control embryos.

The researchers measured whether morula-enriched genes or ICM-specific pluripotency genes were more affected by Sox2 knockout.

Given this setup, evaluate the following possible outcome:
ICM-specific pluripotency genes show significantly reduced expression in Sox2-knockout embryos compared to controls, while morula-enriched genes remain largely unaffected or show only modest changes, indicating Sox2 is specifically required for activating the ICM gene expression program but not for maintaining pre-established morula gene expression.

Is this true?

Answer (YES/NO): YES